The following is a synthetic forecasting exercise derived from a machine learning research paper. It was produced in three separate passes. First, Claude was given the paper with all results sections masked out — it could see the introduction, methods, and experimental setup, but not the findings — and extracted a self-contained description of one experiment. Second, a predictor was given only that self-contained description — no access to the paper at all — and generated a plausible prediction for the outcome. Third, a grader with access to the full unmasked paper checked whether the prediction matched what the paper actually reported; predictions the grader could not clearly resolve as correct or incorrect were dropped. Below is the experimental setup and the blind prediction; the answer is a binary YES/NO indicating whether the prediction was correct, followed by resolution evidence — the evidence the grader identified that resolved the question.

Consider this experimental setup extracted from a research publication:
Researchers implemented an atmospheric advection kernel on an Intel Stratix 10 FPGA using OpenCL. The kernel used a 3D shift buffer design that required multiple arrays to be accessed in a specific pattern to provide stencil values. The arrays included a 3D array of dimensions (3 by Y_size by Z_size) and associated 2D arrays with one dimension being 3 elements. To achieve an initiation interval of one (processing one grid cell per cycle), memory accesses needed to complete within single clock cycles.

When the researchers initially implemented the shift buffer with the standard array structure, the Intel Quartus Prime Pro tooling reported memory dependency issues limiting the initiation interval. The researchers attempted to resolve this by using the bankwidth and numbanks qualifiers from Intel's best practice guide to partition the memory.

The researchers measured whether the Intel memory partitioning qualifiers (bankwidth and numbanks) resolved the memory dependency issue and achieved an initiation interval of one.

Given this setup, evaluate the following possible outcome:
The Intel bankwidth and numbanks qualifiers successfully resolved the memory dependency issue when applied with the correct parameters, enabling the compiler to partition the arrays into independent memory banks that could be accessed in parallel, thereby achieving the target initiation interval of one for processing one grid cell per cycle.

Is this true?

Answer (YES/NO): NO